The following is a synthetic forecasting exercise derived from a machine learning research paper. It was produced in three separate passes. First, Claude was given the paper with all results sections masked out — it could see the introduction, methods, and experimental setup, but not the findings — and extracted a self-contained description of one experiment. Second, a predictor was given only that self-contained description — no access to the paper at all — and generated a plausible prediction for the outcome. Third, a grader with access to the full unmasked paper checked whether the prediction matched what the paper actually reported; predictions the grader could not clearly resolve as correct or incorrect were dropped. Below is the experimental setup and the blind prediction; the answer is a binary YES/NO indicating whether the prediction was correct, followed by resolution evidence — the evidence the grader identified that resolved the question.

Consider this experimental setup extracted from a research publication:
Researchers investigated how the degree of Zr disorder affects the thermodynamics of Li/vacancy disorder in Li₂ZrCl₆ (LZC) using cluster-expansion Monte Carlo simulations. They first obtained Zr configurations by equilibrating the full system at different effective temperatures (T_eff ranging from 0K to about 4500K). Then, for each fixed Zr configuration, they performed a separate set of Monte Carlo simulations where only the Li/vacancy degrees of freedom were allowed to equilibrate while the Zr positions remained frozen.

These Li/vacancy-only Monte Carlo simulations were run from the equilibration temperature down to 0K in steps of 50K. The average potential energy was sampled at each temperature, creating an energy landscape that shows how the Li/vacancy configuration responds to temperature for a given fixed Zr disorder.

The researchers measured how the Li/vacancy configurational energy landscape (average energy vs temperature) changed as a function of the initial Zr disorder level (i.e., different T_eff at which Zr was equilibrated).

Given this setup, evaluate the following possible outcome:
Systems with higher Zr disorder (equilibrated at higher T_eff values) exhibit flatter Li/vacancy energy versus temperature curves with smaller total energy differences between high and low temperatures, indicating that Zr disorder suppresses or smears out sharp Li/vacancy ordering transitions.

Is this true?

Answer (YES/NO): YES